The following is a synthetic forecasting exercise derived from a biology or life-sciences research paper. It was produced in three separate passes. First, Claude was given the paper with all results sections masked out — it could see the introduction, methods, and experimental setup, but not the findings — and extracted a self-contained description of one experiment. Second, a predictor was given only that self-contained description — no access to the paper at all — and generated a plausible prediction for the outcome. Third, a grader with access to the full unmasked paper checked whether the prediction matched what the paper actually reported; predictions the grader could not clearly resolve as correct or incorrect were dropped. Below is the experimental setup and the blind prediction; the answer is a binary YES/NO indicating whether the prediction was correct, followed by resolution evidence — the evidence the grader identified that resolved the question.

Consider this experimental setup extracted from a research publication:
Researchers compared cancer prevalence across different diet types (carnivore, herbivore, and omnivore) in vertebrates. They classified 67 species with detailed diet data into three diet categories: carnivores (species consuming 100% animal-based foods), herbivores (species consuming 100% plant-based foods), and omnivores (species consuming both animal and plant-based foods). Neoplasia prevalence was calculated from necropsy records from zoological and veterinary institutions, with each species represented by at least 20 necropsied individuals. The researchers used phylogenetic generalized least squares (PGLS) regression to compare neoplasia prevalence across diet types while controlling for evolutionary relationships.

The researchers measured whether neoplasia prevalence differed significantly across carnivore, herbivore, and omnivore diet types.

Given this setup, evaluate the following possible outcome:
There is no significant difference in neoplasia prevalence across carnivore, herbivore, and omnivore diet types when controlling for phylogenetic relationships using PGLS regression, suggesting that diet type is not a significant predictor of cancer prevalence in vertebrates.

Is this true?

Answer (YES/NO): YES